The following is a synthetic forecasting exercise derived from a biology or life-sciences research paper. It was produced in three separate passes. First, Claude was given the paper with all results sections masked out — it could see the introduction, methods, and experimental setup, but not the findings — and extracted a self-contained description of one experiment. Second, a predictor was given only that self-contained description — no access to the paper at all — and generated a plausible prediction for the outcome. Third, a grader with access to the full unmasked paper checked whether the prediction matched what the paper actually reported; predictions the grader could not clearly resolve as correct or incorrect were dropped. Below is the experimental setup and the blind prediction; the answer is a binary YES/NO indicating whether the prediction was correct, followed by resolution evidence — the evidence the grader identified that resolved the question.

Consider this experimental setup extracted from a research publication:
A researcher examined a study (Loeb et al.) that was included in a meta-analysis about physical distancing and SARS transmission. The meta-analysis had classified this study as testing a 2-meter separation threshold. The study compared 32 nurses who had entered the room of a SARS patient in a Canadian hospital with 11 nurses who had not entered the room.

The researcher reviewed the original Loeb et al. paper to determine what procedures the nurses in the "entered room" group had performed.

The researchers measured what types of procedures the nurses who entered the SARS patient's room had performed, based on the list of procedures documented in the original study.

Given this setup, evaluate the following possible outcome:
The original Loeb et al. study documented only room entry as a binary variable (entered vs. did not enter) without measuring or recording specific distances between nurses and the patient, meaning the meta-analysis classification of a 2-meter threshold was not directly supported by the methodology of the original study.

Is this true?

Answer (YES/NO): YES